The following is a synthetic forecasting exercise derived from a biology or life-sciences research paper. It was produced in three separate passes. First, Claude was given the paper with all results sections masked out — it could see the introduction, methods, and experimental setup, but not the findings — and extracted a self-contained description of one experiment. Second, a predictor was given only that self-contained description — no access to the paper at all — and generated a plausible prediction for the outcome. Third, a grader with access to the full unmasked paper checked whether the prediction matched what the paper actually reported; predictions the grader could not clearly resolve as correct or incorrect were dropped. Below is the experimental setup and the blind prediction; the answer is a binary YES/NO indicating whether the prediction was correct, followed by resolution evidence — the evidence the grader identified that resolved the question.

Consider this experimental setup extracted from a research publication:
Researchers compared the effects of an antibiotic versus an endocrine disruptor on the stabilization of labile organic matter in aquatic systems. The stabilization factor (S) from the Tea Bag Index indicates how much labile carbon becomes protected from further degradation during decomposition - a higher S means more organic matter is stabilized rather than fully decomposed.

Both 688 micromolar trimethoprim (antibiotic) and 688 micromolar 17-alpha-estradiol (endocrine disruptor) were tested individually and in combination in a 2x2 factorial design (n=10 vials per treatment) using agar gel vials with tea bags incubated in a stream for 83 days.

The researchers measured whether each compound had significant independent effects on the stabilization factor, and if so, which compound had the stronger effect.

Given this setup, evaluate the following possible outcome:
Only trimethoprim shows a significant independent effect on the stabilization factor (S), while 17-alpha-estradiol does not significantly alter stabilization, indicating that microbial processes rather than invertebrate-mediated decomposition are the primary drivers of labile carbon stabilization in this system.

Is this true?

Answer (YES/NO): NO